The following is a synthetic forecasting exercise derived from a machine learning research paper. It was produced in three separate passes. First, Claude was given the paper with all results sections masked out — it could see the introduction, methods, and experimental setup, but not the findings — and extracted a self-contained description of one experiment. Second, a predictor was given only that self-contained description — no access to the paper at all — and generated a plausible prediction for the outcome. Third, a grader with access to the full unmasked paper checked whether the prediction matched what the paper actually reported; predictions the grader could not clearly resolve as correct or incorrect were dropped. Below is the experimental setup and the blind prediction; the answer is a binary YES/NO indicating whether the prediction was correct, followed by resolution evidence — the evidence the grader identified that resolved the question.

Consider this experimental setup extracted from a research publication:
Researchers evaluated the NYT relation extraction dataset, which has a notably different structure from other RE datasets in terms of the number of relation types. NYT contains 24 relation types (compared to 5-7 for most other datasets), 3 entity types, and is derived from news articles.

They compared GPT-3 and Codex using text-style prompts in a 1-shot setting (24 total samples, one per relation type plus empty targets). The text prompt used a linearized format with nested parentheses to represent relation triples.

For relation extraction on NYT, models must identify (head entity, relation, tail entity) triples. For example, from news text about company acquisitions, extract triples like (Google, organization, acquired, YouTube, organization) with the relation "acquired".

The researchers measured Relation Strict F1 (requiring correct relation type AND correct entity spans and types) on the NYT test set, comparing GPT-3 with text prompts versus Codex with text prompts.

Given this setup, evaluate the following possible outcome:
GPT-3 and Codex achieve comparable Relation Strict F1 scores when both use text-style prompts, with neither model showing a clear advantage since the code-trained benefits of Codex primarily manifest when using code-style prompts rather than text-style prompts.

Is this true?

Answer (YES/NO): NO